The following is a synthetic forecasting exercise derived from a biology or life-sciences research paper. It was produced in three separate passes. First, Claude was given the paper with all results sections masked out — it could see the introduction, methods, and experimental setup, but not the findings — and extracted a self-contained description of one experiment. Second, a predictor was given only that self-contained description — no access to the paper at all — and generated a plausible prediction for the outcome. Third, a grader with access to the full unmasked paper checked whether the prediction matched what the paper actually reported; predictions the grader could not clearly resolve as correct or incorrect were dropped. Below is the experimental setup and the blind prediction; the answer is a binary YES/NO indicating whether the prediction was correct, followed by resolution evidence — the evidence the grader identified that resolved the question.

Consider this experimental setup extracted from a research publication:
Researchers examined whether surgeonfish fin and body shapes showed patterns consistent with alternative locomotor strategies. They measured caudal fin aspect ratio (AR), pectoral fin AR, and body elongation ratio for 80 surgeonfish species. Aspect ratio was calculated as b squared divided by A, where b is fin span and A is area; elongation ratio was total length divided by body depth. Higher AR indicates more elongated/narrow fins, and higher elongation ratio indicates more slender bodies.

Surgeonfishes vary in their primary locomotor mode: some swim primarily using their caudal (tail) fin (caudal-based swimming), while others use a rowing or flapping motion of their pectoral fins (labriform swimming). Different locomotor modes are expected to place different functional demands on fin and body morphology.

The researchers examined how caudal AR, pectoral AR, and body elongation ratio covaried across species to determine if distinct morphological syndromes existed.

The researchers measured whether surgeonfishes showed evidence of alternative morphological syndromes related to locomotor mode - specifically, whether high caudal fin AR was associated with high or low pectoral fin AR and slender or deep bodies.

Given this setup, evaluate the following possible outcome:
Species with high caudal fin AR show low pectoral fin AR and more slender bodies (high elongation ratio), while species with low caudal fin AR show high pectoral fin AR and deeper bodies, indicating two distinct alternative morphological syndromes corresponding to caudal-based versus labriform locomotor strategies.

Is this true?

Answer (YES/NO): YES